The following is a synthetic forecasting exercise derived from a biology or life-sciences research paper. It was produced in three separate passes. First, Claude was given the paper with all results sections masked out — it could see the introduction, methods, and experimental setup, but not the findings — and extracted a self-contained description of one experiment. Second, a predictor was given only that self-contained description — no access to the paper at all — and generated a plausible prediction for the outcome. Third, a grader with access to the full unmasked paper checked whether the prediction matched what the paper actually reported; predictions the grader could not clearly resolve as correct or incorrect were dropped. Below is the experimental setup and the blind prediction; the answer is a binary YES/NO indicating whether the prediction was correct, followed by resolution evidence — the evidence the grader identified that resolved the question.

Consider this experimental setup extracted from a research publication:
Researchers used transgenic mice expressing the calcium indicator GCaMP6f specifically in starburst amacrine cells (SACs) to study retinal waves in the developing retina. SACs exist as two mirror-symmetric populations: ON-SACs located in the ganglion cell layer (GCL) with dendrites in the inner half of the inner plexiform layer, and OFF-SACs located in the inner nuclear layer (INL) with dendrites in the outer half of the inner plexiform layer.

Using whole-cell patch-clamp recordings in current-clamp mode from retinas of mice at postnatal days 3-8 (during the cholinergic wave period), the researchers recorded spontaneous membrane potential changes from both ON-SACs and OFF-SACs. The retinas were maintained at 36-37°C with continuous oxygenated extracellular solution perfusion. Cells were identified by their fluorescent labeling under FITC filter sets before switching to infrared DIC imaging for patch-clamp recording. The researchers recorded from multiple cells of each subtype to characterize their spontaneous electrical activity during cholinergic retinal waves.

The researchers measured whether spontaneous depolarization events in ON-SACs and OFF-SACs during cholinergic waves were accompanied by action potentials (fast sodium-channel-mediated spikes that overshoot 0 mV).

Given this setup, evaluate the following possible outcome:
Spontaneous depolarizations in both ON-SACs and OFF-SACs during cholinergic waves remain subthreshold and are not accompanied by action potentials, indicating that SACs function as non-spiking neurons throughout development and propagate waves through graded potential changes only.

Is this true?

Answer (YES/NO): NO